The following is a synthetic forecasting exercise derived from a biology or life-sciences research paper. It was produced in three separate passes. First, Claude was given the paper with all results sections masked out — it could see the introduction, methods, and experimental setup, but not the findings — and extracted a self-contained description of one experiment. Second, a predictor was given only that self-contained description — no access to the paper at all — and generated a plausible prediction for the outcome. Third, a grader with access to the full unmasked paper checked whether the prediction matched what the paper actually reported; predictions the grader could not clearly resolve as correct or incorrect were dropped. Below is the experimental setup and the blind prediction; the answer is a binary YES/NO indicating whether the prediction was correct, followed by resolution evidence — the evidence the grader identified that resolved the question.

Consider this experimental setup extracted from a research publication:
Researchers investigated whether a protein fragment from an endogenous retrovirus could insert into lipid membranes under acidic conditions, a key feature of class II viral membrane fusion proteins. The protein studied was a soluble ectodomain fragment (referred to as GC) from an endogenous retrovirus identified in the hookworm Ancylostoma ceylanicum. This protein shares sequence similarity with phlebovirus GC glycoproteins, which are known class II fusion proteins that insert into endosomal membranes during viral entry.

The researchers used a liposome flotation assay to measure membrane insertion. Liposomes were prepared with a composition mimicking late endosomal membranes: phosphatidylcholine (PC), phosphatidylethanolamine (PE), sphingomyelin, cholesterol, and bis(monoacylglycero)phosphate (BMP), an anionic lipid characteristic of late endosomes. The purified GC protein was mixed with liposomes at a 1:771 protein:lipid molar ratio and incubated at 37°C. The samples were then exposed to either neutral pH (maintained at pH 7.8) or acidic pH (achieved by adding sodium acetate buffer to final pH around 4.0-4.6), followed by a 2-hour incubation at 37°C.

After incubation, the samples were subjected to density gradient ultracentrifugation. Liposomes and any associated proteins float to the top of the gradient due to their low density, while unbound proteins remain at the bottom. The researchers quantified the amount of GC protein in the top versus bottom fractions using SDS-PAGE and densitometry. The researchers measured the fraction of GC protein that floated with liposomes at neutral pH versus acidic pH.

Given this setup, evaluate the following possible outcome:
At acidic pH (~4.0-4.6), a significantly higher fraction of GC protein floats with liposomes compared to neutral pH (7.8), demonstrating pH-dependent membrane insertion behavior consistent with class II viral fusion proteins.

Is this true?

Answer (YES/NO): YES